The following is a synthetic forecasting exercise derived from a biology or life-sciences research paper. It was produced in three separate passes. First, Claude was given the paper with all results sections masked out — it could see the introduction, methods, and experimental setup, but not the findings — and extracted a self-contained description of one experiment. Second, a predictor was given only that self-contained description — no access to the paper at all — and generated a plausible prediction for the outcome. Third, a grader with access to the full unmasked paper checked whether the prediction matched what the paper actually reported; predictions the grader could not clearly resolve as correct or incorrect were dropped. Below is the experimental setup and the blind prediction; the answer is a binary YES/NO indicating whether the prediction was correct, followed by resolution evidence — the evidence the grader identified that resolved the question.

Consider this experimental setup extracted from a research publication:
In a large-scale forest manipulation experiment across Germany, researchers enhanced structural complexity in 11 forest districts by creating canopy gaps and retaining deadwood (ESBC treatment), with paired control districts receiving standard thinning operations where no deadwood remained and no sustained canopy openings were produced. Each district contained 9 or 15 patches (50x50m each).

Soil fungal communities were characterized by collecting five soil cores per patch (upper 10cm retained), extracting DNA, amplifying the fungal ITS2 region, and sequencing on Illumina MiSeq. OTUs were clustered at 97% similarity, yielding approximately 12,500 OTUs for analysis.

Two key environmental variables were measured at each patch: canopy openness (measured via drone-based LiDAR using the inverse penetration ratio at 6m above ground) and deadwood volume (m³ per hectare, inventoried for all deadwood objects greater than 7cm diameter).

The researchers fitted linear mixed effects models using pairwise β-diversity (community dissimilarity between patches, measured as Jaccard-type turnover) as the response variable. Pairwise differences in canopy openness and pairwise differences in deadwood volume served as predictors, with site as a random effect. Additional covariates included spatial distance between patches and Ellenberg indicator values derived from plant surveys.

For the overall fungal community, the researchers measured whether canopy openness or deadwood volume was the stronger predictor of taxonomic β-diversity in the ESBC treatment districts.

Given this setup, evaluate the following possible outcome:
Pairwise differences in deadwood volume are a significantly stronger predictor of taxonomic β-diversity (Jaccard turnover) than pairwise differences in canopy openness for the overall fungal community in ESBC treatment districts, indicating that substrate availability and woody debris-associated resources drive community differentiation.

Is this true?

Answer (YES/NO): NO